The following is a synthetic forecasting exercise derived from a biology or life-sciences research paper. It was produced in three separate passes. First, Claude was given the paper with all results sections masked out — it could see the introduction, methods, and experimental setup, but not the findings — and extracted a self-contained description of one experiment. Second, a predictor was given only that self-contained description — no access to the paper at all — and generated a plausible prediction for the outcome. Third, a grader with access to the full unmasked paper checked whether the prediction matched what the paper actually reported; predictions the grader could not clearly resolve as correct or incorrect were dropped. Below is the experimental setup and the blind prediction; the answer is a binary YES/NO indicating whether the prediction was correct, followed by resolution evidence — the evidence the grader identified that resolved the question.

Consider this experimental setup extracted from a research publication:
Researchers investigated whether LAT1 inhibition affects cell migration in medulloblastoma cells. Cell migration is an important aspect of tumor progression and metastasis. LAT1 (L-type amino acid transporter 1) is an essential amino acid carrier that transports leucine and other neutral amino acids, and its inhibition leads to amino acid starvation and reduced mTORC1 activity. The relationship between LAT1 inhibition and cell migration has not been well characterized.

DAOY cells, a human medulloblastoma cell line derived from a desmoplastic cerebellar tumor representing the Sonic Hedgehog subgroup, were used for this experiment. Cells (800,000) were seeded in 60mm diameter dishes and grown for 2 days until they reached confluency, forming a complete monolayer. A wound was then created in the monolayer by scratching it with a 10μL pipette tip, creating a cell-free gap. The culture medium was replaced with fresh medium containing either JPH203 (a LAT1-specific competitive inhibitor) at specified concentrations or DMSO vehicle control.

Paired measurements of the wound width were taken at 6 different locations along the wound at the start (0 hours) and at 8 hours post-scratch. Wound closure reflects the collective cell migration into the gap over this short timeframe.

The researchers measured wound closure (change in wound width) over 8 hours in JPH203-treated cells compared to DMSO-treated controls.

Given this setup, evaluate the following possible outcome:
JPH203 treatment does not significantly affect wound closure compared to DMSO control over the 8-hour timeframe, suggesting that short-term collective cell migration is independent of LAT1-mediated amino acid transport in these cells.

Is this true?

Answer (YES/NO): NO